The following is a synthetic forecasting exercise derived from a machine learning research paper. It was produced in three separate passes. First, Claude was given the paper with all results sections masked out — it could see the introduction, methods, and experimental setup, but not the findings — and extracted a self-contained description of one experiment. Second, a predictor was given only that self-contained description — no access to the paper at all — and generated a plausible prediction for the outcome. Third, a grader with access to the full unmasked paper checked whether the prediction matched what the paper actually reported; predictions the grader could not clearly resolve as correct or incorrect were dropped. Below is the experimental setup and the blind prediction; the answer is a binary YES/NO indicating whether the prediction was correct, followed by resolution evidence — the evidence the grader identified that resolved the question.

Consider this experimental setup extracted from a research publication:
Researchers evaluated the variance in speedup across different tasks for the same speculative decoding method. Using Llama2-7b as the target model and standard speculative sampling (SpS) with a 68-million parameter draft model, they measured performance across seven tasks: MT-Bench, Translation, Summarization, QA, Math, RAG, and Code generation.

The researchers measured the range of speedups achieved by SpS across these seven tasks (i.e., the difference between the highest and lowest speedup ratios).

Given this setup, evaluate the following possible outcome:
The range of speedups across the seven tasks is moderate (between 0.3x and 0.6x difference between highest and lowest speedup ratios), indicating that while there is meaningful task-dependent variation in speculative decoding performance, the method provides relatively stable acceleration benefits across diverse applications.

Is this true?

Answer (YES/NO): NO